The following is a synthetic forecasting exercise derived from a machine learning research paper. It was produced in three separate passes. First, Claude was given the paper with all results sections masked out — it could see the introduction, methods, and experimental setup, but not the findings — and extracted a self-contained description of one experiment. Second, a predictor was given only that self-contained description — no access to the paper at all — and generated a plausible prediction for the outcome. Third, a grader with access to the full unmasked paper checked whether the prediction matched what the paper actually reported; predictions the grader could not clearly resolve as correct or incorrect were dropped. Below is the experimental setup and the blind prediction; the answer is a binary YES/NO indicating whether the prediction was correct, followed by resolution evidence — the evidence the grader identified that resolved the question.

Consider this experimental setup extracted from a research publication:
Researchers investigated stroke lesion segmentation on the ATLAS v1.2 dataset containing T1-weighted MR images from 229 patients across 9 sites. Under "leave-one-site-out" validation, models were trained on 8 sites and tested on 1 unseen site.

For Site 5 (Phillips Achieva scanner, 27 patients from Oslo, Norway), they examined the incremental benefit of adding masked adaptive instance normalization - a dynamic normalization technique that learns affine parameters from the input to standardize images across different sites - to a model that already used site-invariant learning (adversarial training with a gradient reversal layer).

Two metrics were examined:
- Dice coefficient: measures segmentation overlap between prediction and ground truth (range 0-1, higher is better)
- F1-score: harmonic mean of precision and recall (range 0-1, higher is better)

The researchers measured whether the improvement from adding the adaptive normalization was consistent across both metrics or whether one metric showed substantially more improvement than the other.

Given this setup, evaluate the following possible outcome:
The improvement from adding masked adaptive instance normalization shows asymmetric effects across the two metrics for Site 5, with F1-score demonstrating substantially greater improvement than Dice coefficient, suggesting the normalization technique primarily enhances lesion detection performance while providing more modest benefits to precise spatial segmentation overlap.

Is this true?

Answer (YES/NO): NO